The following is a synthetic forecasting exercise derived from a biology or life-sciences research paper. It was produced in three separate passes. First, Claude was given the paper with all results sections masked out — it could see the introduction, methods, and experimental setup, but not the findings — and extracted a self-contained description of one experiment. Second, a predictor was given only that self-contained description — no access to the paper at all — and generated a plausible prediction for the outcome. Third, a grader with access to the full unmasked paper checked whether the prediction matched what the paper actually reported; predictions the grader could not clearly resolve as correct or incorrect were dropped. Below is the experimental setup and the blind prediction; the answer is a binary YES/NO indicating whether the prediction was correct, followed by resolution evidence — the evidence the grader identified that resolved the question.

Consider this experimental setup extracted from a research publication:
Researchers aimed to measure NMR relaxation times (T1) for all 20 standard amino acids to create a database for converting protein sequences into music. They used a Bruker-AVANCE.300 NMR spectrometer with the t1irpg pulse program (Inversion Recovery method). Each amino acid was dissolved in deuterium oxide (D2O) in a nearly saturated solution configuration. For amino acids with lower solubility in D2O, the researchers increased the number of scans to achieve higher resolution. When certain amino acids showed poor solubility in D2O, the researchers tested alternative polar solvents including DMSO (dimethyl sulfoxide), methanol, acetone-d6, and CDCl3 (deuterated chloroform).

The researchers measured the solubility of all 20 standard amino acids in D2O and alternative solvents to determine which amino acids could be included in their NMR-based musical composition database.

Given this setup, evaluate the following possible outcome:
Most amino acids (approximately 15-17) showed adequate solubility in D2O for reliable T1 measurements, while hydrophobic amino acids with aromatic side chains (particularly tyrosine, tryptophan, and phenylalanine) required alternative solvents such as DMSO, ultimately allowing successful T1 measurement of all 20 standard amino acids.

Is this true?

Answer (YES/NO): NO